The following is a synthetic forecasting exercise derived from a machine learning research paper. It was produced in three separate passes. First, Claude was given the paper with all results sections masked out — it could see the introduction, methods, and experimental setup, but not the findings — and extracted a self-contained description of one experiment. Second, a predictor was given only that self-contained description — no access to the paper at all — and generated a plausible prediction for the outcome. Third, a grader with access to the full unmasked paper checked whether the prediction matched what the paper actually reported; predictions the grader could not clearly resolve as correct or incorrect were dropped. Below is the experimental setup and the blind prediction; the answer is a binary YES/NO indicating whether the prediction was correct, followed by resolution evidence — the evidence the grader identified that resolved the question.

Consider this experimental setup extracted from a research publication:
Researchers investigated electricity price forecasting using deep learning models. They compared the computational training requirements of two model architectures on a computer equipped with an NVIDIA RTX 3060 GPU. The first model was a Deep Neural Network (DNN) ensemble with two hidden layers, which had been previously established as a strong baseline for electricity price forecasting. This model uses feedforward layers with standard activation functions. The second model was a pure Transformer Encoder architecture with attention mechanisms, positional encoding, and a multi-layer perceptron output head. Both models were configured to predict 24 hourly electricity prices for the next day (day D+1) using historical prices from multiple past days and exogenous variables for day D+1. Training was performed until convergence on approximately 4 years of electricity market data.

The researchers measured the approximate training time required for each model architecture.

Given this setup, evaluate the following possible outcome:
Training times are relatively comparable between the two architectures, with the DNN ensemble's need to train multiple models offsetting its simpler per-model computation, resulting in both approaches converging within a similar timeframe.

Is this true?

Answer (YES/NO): NO